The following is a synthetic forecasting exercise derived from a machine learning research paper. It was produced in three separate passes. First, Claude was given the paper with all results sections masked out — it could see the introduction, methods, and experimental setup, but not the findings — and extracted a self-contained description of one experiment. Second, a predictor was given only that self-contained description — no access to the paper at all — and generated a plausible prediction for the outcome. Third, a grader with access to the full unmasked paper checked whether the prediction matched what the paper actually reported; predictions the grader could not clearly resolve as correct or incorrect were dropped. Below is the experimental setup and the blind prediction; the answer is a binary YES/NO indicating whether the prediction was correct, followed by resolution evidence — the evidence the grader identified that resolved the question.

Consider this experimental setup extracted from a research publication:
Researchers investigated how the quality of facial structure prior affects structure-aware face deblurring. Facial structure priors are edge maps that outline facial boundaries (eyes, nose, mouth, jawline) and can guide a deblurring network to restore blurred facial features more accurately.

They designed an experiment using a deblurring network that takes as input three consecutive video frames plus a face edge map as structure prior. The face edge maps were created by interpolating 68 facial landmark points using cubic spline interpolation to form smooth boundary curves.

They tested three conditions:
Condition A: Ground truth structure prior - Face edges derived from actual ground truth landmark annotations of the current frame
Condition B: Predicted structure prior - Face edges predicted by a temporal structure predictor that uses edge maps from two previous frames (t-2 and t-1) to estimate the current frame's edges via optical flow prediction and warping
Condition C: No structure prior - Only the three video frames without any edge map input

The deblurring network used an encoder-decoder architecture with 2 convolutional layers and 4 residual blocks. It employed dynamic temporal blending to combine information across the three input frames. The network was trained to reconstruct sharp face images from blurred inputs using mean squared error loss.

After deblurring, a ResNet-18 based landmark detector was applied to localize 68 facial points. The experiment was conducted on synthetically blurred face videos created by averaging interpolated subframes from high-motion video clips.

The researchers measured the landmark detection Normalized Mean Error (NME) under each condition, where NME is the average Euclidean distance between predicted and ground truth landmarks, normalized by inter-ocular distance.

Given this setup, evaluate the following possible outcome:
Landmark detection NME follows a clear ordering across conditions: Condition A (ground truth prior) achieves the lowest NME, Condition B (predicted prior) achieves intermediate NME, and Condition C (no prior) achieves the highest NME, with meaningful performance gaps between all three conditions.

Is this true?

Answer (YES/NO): YES